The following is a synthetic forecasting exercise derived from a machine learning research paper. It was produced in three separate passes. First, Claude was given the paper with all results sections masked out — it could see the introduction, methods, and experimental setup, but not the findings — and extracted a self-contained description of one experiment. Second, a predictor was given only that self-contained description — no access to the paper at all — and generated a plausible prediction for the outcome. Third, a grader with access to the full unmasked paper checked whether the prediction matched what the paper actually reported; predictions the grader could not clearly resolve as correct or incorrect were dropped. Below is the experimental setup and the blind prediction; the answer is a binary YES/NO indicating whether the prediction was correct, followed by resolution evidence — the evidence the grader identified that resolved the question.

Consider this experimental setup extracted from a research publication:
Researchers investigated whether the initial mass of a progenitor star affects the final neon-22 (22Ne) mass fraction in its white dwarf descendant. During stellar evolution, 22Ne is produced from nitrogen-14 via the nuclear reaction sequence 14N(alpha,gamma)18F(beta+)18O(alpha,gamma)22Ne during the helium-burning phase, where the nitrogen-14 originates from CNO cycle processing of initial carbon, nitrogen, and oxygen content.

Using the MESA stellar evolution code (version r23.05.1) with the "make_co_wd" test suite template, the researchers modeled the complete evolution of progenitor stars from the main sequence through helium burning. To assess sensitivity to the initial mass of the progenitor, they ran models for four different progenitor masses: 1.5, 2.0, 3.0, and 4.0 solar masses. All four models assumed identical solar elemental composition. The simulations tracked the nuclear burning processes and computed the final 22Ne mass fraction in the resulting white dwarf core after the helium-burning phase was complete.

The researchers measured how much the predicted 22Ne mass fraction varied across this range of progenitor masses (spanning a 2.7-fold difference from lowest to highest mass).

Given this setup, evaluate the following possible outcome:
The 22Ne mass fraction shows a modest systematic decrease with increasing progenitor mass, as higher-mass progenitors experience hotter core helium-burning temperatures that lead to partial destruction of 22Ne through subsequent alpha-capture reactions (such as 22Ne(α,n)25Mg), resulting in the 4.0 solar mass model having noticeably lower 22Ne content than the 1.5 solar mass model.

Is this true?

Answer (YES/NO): NO